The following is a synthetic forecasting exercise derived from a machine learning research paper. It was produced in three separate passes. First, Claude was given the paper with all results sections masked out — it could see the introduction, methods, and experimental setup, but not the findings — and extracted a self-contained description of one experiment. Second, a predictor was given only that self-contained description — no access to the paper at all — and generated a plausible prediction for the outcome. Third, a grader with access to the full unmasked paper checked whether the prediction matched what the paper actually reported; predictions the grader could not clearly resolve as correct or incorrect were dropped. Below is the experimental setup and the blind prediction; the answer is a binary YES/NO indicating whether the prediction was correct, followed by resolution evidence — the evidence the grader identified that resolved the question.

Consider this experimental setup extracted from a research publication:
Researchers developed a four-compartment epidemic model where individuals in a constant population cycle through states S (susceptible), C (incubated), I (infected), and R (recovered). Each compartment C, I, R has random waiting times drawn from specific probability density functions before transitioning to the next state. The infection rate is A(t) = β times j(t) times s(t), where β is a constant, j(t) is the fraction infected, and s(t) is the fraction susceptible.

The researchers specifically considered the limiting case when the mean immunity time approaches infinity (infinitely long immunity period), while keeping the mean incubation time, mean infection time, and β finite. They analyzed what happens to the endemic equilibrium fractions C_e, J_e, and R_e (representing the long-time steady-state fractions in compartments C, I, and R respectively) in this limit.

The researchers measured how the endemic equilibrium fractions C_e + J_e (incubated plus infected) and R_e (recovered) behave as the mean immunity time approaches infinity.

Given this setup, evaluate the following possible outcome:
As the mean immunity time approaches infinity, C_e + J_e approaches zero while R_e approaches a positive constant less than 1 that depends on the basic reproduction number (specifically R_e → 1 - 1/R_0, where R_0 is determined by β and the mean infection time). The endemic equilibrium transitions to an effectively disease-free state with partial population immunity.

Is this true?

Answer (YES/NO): YES